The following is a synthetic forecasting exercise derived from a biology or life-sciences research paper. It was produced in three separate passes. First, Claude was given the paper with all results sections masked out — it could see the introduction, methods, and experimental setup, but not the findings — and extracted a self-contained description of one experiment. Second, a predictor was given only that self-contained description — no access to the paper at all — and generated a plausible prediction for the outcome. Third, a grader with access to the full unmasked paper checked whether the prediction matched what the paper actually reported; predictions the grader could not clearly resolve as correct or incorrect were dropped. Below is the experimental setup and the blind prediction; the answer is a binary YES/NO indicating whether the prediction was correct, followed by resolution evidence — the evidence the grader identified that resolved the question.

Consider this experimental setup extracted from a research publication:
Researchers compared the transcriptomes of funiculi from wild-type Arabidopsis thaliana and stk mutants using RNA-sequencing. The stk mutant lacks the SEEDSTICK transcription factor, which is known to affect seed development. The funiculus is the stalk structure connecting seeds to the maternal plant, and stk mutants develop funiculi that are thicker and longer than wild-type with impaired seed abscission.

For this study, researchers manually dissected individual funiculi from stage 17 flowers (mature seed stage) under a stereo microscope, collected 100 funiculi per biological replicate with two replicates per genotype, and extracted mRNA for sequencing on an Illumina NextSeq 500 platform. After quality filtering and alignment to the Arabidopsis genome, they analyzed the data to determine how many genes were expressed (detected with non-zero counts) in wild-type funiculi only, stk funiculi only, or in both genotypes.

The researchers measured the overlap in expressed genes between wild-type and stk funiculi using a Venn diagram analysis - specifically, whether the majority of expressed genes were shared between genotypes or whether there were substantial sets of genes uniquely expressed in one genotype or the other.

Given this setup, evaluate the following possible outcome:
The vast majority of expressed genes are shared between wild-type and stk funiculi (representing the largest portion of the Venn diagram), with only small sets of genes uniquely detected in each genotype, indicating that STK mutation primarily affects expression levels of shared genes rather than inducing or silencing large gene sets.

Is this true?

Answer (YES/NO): YES